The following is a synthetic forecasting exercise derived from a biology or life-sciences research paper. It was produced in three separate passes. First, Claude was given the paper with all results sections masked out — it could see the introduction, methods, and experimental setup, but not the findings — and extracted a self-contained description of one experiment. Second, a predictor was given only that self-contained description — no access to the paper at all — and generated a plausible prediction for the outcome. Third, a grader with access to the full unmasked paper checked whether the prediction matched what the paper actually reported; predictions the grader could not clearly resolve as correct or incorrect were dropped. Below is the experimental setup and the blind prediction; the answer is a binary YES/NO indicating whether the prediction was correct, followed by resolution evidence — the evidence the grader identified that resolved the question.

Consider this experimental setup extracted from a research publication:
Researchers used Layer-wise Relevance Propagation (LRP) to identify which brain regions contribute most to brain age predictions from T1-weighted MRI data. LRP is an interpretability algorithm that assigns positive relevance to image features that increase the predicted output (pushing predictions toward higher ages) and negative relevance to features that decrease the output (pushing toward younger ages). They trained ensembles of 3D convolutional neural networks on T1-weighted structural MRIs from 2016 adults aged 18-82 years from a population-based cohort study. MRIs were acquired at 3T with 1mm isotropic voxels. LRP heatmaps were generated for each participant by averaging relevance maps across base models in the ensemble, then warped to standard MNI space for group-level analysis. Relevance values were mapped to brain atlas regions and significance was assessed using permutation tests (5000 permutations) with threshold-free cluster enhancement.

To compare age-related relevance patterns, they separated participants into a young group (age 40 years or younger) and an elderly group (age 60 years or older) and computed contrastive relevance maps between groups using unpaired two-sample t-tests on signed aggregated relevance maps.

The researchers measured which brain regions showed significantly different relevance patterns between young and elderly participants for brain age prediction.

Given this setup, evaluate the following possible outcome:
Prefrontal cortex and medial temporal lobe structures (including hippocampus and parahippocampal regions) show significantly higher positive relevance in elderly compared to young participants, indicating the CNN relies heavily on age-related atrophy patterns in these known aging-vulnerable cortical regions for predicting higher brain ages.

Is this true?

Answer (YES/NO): NO